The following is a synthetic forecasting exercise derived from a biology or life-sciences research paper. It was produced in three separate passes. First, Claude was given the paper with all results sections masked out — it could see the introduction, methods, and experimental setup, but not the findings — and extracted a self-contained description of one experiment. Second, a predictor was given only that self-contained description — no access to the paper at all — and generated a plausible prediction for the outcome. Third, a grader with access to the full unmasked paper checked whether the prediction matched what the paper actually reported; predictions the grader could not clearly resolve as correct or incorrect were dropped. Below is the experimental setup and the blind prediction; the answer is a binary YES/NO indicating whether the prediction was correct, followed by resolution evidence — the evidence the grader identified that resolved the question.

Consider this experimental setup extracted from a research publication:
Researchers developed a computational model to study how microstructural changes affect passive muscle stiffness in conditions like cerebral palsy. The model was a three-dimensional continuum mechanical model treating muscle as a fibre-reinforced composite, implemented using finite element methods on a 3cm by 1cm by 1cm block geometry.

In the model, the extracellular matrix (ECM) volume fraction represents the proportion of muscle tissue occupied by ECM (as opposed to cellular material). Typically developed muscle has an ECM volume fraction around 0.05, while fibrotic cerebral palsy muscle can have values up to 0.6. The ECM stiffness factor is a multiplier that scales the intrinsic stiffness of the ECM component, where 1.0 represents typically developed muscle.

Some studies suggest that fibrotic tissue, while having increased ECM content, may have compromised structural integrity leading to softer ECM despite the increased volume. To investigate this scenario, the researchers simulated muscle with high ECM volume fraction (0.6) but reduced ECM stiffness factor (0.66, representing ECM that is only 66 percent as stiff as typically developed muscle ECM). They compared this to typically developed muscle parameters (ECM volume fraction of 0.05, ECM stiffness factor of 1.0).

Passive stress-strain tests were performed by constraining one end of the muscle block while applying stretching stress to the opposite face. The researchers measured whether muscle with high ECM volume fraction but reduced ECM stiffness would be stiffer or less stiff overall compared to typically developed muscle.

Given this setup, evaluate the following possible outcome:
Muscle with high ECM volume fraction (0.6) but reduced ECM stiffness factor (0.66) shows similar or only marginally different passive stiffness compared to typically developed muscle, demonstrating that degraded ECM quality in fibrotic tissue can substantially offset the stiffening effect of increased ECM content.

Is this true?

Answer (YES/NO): NO